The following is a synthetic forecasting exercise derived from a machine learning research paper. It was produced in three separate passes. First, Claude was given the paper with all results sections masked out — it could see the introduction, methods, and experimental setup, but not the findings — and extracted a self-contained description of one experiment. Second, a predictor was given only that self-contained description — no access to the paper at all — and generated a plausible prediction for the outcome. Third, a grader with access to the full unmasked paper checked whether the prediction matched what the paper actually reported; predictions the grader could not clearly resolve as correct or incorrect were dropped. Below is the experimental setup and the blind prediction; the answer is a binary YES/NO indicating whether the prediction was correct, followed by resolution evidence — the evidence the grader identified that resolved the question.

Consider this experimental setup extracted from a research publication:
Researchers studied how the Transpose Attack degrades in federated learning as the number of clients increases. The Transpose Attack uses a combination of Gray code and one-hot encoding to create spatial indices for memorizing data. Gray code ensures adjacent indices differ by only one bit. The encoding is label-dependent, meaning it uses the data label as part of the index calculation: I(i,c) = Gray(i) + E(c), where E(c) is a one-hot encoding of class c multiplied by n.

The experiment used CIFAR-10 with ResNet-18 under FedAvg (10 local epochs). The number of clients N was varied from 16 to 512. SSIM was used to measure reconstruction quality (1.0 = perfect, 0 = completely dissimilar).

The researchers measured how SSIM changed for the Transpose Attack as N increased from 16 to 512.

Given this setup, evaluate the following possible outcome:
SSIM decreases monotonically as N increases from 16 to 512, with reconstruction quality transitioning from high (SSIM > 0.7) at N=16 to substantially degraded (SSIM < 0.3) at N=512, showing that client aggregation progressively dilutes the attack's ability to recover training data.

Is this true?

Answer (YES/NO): NO